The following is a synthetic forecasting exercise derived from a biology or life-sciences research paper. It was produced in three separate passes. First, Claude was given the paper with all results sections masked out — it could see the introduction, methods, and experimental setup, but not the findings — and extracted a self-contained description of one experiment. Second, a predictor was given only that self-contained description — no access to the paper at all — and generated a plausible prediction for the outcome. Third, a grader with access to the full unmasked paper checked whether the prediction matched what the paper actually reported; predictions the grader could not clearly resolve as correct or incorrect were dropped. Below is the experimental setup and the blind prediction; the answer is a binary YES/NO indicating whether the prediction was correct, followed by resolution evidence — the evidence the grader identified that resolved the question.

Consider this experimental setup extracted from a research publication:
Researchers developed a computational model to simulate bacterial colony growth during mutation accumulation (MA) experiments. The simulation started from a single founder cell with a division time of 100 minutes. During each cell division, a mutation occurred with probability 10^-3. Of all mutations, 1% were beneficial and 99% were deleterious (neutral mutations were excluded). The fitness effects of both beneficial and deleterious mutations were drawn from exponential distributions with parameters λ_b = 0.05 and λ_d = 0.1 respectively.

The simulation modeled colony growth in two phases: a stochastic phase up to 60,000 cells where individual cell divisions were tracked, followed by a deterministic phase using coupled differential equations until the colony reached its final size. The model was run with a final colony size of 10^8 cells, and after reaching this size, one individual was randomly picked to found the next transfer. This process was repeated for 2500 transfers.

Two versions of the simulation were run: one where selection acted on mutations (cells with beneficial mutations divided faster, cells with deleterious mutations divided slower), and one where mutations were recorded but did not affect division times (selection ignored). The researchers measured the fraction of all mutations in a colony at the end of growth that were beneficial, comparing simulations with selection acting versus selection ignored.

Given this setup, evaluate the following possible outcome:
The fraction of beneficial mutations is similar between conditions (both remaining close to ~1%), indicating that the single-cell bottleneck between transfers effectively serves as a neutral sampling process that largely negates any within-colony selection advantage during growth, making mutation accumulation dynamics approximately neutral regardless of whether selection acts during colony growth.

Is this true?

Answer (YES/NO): NO